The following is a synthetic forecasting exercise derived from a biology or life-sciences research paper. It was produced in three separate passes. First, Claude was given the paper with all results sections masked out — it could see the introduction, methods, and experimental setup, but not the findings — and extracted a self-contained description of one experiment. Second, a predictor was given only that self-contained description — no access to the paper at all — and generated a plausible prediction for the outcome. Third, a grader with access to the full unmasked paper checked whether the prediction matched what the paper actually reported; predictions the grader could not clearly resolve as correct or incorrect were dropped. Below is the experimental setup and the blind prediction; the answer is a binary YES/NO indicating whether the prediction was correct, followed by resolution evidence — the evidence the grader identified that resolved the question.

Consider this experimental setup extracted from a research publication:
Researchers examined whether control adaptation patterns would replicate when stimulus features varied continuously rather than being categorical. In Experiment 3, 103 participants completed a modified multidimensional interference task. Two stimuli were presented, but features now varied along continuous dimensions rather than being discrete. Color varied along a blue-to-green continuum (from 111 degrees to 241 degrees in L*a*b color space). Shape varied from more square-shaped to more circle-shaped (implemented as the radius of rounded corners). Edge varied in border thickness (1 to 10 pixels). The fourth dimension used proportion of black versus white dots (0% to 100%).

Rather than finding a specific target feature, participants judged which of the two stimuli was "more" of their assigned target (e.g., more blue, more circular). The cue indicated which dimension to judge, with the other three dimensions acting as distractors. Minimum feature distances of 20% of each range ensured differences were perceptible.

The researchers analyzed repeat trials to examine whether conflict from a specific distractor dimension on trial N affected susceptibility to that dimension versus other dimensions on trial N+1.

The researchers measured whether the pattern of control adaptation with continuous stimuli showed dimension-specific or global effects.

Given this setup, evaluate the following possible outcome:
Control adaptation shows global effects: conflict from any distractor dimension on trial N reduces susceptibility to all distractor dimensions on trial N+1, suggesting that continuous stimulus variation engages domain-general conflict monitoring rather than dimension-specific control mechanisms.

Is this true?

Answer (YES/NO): NO